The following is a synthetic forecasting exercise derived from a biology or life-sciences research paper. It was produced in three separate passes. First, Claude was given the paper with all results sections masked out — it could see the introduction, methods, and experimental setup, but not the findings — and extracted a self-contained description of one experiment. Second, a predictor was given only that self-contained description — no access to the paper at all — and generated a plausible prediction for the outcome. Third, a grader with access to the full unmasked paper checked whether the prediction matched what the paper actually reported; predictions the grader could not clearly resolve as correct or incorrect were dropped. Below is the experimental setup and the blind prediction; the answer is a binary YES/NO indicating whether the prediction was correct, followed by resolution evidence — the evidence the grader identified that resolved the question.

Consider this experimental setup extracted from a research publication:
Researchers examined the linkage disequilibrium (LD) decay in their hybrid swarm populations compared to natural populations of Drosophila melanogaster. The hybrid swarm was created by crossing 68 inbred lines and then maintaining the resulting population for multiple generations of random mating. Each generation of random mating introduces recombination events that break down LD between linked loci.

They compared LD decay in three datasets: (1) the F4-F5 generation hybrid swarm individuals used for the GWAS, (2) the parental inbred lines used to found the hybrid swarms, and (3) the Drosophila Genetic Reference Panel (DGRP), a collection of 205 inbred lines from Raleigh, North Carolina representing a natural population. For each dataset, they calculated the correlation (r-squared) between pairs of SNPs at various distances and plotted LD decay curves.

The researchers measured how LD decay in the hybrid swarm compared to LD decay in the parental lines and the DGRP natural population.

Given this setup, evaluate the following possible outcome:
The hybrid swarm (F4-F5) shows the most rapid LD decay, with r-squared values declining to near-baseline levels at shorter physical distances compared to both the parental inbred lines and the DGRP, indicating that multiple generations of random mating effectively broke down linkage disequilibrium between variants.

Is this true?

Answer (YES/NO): NO